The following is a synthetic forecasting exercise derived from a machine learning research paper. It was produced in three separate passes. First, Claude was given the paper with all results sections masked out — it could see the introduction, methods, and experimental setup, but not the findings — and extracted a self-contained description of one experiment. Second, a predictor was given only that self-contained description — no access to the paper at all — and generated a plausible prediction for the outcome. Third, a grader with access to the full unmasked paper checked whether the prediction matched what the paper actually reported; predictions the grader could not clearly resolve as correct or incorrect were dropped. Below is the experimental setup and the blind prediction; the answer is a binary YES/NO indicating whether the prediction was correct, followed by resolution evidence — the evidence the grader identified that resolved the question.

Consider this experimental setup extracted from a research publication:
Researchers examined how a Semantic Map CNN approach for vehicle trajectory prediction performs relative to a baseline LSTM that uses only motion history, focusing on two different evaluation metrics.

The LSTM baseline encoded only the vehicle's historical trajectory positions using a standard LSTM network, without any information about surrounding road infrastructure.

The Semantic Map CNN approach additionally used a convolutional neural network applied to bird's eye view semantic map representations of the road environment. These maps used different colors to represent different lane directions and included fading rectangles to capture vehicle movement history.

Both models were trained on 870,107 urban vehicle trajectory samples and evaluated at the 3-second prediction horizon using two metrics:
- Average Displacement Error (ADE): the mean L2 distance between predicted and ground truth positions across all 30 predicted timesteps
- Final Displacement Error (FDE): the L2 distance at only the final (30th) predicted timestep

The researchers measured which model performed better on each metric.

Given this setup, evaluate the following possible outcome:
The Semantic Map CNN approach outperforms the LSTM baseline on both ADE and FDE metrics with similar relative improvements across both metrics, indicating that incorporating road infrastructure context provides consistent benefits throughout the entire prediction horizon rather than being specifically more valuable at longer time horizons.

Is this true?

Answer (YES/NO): NO